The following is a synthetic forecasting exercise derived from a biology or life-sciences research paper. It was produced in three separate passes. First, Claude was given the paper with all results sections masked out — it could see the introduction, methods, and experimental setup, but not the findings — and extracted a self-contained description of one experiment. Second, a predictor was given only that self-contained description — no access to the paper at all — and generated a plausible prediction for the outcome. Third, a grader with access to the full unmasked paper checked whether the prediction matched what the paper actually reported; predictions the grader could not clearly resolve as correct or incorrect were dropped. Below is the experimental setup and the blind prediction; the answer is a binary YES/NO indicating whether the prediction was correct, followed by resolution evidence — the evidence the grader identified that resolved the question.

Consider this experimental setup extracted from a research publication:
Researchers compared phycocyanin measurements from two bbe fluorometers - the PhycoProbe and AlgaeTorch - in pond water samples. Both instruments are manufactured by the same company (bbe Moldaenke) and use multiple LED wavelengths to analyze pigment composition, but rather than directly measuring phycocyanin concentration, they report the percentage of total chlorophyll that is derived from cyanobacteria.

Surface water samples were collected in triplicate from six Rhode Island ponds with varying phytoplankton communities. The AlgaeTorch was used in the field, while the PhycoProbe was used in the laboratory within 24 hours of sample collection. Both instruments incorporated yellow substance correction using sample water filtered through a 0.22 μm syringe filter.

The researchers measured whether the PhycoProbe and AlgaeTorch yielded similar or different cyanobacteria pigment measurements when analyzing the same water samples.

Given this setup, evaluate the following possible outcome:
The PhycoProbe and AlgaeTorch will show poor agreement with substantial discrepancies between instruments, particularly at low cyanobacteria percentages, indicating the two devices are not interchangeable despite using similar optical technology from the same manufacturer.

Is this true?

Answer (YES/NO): NO